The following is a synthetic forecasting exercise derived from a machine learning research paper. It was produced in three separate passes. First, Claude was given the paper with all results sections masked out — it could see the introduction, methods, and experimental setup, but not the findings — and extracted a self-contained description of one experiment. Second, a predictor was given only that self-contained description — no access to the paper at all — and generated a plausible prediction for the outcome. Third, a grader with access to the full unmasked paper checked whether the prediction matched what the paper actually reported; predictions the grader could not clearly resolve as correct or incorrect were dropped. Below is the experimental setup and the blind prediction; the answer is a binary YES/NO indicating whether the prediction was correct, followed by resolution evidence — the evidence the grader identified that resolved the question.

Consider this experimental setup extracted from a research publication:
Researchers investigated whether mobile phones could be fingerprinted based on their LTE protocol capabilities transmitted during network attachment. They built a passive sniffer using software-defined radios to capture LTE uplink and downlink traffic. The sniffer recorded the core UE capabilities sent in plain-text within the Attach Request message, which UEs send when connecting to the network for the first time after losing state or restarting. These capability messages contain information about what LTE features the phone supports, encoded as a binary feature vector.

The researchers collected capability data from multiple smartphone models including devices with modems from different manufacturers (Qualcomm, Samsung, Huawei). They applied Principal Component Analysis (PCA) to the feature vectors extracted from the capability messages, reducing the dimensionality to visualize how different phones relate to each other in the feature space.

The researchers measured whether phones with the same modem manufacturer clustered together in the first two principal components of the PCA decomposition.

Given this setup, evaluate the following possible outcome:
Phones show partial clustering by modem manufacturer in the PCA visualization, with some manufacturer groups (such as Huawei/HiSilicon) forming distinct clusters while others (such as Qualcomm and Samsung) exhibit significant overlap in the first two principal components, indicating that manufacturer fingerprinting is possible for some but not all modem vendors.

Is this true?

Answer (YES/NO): NO